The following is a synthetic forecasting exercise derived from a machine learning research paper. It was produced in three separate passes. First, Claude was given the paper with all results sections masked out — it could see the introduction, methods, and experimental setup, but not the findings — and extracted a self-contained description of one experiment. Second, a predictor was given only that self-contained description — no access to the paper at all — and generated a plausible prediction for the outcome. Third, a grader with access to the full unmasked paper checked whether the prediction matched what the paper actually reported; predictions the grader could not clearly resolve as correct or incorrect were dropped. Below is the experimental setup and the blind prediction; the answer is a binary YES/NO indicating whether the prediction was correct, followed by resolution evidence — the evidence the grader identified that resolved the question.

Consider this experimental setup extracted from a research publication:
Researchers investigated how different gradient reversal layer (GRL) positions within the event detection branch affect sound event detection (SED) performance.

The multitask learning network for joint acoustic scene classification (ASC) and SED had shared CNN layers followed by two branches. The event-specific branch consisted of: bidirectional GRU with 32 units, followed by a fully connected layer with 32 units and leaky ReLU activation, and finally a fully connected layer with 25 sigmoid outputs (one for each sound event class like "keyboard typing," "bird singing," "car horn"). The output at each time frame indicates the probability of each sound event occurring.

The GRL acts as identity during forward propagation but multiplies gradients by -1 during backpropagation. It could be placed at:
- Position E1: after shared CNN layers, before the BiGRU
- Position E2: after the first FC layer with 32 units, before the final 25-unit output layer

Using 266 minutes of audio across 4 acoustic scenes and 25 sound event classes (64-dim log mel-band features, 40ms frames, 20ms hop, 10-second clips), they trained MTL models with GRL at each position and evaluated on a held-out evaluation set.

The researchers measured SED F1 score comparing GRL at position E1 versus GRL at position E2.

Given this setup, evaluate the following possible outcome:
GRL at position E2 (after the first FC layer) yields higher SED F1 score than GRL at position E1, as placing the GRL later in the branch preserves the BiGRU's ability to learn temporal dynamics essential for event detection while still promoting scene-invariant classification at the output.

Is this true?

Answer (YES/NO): NO